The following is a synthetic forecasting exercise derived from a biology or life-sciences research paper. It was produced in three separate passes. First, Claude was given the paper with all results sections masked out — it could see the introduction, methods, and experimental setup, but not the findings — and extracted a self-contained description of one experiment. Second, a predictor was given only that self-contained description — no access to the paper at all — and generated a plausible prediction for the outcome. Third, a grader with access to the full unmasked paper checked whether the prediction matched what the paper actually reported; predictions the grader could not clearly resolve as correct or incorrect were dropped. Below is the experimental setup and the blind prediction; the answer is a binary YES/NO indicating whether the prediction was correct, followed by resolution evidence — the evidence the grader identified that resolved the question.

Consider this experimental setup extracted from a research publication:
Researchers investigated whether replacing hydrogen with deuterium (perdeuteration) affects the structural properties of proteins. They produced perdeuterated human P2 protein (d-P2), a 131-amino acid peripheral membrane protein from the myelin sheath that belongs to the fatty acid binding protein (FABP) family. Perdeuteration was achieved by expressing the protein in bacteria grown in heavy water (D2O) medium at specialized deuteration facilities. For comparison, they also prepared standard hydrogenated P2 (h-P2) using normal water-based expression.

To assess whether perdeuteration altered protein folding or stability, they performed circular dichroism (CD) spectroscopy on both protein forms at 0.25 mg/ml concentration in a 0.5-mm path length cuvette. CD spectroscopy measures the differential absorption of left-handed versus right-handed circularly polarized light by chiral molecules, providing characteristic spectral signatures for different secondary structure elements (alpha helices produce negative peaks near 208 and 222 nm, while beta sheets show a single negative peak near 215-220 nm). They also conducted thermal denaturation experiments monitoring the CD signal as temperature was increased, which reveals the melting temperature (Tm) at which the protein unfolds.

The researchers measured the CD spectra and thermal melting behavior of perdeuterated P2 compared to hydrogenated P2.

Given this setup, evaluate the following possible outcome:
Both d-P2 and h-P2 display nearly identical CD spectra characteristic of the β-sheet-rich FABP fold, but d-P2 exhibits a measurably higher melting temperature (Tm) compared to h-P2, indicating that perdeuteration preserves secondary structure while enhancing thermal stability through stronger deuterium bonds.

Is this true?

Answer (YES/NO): NO